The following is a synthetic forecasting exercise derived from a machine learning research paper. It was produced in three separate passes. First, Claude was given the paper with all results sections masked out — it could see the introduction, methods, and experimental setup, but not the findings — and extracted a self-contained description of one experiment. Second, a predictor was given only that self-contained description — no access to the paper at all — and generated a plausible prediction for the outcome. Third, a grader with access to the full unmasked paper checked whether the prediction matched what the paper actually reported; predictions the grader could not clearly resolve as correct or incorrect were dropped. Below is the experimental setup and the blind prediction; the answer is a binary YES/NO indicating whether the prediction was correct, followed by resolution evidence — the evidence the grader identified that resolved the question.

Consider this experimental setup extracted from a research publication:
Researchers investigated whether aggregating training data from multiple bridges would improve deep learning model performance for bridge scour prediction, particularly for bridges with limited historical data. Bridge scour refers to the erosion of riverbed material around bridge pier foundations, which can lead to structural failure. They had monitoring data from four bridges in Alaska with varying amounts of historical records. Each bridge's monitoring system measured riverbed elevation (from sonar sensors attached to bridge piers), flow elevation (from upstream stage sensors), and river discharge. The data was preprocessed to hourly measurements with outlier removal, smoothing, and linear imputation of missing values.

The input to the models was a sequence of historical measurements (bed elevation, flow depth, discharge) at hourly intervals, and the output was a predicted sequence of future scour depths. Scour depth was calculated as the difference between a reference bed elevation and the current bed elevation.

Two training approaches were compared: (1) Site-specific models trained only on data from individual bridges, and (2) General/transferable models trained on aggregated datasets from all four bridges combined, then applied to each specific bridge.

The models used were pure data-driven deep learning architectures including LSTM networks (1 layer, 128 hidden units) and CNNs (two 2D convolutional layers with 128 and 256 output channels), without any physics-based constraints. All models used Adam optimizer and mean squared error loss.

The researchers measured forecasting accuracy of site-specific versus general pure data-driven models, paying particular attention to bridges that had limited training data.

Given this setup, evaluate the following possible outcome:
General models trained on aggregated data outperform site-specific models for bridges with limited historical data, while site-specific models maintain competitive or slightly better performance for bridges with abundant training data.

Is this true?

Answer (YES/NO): NO